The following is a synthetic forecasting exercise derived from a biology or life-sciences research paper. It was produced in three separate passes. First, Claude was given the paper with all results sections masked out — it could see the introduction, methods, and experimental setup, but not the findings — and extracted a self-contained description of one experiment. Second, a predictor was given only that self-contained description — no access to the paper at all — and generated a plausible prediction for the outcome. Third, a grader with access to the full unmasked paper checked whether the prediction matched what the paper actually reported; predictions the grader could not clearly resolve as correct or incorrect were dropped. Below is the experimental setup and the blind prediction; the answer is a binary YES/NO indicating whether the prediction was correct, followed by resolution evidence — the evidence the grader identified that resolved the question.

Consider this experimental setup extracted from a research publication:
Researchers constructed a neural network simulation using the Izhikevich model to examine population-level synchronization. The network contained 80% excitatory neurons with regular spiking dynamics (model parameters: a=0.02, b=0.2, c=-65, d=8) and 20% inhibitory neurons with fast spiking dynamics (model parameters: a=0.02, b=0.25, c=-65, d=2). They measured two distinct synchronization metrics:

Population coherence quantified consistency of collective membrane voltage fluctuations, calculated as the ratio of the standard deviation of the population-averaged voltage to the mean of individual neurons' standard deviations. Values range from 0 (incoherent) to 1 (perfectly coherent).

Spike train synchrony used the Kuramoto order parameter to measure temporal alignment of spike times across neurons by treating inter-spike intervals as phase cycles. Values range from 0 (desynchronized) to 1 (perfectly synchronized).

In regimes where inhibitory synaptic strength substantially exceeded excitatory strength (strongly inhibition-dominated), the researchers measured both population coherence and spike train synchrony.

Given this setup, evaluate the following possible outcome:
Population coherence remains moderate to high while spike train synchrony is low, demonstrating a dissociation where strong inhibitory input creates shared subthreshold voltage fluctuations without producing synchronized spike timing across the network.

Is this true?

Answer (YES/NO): YES